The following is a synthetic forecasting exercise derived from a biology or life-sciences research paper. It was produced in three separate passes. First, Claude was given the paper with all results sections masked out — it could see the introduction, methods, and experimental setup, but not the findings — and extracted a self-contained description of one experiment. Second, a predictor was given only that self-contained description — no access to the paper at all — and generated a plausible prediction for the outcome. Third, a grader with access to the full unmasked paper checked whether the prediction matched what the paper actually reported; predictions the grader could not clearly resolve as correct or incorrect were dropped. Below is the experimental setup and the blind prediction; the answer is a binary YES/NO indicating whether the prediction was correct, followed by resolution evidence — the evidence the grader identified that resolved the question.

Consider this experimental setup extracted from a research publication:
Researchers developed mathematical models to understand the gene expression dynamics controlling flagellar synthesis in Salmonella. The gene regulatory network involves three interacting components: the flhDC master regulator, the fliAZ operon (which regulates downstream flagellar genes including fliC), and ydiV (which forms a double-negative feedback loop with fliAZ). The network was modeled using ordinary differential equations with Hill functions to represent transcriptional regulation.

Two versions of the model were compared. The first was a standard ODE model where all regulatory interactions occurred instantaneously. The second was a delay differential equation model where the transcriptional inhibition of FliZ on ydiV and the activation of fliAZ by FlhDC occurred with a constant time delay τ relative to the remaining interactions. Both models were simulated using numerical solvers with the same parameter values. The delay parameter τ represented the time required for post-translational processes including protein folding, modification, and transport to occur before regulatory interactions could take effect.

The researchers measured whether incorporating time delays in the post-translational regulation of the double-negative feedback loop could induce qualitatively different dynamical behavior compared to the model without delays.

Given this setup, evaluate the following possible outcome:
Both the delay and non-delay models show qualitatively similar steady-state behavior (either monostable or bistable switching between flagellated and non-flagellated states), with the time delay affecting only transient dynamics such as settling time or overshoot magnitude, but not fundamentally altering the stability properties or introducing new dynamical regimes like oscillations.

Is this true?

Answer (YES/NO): NO